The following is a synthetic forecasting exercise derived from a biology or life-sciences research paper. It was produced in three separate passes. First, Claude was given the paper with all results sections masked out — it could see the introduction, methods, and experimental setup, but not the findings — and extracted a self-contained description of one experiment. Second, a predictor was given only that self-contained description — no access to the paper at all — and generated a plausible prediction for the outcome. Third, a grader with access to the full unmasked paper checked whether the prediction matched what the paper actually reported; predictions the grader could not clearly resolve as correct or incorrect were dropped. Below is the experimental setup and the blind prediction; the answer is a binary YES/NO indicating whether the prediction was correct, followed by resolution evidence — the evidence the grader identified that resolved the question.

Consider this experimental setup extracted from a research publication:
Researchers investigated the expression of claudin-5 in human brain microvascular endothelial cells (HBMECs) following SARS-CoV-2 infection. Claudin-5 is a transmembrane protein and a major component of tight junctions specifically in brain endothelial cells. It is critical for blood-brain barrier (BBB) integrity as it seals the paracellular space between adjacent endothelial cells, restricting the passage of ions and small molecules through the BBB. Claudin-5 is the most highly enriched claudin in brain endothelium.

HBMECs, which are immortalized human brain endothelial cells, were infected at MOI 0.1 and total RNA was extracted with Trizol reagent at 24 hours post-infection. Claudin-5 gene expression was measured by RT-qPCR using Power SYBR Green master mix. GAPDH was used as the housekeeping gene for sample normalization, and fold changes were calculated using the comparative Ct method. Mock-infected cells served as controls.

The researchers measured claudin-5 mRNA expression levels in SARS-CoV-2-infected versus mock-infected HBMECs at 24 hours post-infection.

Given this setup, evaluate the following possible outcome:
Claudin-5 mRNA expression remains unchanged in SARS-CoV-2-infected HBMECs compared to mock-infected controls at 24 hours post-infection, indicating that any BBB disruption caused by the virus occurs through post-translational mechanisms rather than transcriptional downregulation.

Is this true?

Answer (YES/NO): YES